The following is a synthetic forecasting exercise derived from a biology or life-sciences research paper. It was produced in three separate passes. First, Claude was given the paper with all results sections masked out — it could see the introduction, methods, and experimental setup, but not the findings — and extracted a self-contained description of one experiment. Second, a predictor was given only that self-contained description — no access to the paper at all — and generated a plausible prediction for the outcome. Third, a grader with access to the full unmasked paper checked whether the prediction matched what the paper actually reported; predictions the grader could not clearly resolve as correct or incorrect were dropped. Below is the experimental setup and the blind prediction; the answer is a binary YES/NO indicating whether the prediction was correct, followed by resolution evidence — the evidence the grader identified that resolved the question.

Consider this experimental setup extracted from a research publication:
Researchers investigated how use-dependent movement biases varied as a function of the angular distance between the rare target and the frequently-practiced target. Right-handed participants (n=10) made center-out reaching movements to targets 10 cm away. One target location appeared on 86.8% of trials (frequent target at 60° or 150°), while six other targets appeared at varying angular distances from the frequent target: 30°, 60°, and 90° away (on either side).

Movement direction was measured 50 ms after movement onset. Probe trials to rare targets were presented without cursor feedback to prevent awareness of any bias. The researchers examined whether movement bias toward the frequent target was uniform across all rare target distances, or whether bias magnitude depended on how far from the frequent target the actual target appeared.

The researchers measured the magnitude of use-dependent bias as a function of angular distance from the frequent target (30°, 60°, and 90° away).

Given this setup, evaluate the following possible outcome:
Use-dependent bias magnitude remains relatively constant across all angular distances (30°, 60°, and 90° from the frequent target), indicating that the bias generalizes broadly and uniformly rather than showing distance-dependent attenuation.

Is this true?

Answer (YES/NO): NO